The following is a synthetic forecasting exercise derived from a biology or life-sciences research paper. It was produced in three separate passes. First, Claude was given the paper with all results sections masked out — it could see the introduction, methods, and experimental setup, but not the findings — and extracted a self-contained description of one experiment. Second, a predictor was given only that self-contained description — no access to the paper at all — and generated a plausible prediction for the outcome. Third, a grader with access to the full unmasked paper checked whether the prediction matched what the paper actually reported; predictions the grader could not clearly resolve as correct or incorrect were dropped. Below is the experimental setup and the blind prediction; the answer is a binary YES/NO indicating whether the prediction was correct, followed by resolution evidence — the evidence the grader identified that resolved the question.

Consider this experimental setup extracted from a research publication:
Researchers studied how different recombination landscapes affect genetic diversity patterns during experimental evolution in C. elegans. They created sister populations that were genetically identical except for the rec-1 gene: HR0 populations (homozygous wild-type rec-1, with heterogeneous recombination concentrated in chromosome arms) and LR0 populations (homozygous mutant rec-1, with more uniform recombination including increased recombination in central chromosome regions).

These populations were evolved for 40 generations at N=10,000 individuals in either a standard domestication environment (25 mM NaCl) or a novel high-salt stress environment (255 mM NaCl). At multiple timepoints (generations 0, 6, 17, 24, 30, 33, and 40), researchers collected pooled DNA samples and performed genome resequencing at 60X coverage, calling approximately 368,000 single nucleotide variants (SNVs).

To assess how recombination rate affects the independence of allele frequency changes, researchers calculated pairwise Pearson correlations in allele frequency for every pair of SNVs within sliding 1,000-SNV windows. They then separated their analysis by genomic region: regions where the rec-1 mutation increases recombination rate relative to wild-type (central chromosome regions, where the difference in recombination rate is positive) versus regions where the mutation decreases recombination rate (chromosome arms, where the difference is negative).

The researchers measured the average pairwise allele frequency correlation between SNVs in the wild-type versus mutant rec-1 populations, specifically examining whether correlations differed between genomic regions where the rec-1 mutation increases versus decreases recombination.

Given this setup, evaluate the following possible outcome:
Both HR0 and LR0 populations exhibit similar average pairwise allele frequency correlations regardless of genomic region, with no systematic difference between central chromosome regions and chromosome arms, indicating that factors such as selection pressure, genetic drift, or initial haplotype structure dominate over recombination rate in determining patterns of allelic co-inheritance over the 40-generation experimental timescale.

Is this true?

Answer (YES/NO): NO